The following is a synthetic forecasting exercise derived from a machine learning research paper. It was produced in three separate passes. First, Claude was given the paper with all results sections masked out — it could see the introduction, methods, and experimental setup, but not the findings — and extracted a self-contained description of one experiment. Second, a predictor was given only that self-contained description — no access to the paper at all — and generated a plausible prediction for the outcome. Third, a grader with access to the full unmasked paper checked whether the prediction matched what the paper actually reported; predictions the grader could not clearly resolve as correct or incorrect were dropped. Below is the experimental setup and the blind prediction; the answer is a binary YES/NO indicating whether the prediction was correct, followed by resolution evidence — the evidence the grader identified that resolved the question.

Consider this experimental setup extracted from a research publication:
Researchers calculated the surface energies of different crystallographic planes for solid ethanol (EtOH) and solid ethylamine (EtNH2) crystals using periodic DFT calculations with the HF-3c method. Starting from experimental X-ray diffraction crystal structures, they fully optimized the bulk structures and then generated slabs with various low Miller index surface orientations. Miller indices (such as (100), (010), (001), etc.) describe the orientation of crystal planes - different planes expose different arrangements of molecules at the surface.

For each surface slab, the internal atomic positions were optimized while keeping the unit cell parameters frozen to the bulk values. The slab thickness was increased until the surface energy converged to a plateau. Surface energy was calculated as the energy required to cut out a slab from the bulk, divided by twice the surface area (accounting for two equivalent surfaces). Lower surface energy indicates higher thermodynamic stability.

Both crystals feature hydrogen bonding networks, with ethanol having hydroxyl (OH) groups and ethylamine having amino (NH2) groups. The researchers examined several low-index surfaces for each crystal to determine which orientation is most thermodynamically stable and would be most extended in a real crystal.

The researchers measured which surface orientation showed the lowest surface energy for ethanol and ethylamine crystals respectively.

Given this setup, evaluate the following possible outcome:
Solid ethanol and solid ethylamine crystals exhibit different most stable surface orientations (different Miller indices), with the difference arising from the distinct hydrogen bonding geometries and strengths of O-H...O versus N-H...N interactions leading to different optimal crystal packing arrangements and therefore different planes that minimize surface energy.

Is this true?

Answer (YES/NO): YES